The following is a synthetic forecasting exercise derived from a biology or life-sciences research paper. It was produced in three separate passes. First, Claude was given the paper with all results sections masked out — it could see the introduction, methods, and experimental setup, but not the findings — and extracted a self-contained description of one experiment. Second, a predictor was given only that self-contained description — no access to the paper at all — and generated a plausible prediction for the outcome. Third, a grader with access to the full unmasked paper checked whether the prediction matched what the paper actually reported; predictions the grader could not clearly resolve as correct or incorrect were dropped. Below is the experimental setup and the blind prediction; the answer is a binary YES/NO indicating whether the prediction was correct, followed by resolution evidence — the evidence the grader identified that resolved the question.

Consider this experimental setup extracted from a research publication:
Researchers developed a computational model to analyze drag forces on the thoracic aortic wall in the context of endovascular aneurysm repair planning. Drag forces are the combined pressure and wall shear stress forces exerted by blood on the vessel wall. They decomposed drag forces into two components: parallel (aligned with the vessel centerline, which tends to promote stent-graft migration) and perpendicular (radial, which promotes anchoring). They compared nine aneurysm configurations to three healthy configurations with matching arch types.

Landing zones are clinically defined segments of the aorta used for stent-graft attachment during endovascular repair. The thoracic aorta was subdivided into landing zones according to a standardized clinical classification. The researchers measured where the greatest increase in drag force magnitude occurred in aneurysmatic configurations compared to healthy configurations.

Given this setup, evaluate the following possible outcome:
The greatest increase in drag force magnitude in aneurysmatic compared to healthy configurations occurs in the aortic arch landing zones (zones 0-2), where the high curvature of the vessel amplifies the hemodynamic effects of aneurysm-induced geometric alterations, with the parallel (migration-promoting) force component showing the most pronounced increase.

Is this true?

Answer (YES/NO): NO